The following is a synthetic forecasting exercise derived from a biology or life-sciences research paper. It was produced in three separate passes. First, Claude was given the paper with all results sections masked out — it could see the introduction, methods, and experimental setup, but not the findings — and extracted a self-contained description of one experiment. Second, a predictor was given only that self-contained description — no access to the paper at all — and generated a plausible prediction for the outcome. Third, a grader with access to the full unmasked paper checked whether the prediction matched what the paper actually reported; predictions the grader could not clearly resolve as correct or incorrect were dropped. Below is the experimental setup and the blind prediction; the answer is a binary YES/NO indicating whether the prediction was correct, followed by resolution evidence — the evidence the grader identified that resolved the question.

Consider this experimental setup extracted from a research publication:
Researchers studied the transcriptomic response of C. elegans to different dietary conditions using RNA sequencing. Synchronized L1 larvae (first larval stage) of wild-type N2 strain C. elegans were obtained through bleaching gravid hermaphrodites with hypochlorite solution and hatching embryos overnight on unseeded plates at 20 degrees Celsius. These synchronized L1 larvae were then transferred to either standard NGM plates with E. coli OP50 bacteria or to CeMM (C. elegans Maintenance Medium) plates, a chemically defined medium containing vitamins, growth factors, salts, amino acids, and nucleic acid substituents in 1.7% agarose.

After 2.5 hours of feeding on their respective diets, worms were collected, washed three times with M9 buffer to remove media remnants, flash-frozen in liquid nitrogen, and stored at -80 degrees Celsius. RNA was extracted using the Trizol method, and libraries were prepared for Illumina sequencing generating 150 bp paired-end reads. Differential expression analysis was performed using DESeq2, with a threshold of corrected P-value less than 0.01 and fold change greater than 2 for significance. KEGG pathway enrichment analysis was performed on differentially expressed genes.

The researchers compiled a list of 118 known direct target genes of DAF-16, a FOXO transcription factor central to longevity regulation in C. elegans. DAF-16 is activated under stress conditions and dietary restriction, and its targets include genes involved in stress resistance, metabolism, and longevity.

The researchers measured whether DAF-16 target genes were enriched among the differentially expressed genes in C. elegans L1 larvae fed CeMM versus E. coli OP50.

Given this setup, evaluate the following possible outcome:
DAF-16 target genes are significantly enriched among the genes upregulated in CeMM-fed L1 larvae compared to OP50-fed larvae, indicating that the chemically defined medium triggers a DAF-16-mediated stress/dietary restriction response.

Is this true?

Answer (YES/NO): YES